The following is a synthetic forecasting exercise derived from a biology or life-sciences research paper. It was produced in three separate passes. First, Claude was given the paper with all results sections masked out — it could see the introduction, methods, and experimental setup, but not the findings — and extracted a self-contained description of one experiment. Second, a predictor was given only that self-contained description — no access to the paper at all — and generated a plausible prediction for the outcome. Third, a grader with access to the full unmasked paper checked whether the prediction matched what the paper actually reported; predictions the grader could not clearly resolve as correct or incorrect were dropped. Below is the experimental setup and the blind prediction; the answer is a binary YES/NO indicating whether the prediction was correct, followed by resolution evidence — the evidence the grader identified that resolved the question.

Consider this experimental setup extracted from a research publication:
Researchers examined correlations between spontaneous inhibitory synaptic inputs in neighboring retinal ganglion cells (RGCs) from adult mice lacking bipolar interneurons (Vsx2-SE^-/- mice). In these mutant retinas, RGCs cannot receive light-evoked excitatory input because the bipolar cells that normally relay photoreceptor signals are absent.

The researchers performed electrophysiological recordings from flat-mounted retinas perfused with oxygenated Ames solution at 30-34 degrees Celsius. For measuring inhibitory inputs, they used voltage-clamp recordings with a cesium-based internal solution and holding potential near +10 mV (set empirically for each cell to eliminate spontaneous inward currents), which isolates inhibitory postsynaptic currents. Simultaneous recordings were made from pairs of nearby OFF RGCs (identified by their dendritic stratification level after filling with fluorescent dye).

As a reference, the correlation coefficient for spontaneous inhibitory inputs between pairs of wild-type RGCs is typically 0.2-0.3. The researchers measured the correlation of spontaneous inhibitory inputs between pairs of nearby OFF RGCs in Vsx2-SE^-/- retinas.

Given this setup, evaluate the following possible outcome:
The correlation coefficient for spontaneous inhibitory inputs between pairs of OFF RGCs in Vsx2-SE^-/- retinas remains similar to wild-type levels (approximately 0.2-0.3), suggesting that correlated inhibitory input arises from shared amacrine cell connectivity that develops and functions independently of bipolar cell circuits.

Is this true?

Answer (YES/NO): NO